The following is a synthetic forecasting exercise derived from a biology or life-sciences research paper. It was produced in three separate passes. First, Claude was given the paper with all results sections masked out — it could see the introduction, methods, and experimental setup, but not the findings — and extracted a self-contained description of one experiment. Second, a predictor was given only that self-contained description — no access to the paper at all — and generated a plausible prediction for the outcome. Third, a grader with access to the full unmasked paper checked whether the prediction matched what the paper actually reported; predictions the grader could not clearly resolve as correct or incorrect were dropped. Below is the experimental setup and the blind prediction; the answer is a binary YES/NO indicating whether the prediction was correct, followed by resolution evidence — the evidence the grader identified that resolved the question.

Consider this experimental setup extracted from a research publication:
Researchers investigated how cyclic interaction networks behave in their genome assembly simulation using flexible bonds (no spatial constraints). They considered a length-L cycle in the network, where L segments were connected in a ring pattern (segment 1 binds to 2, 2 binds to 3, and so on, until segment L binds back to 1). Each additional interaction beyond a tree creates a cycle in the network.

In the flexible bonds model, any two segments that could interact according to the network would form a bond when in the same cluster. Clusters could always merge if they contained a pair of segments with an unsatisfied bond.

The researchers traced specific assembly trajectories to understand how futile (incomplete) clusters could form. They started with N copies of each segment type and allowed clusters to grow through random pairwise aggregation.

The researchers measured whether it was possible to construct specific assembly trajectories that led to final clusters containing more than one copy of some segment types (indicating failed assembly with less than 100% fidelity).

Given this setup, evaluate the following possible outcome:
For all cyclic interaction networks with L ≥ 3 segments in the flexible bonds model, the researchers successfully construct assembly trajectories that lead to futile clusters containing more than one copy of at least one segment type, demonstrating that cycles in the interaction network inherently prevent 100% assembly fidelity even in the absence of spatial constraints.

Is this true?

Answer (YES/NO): YES